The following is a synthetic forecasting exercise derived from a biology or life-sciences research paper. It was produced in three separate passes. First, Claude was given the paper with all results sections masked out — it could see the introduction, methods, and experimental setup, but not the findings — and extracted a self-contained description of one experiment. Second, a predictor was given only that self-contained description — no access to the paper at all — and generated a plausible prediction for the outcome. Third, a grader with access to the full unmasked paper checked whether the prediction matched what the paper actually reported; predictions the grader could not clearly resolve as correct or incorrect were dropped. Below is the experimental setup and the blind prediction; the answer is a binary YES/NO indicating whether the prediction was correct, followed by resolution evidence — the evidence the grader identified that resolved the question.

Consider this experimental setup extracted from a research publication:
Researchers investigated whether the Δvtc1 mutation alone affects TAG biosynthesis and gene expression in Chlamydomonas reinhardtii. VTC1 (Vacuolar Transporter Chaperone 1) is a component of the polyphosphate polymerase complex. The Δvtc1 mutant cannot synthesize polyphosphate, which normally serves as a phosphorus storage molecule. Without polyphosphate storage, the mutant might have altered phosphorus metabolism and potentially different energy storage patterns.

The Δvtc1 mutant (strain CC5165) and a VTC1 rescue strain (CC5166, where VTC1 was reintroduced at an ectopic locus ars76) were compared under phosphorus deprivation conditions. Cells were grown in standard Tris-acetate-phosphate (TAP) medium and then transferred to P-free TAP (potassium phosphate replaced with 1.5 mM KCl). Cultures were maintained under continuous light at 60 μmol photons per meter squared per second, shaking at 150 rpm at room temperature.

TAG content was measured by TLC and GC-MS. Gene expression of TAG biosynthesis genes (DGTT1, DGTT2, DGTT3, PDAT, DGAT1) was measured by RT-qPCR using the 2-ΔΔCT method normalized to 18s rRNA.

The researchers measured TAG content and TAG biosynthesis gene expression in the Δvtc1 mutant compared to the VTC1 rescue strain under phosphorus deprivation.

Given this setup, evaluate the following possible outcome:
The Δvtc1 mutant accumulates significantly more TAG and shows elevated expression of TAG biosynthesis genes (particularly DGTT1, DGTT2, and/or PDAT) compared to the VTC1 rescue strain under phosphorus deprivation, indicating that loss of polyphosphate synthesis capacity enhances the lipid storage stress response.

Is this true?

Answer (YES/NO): YES